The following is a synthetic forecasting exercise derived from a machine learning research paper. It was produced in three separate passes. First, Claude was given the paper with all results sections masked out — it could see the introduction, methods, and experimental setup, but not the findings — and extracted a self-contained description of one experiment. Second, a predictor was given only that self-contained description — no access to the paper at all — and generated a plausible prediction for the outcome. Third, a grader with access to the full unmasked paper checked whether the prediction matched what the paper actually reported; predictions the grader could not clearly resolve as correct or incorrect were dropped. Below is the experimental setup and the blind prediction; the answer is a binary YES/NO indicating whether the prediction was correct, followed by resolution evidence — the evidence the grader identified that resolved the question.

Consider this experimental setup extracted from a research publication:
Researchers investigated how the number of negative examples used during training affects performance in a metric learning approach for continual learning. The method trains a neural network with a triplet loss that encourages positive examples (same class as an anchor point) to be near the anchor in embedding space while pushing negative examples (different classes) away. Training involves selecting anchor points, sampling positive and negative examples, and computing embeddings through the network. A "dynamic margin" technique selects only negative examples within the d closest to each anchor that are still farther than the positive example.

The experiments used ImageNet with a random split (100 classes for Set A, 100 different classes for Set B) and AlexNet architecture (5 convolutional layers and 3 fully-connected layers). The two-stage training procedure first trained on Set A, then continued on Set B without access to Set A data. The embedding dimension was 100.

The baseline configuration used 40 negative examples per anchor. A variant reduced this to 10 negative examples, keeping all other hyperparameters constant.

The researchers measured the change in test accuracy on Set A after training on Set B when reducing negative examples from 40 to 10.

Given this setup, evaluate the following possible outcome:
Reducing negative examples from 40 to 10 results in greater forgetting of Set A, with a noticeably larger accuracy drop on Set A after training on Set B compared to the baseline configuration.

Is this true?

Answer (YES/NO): NO